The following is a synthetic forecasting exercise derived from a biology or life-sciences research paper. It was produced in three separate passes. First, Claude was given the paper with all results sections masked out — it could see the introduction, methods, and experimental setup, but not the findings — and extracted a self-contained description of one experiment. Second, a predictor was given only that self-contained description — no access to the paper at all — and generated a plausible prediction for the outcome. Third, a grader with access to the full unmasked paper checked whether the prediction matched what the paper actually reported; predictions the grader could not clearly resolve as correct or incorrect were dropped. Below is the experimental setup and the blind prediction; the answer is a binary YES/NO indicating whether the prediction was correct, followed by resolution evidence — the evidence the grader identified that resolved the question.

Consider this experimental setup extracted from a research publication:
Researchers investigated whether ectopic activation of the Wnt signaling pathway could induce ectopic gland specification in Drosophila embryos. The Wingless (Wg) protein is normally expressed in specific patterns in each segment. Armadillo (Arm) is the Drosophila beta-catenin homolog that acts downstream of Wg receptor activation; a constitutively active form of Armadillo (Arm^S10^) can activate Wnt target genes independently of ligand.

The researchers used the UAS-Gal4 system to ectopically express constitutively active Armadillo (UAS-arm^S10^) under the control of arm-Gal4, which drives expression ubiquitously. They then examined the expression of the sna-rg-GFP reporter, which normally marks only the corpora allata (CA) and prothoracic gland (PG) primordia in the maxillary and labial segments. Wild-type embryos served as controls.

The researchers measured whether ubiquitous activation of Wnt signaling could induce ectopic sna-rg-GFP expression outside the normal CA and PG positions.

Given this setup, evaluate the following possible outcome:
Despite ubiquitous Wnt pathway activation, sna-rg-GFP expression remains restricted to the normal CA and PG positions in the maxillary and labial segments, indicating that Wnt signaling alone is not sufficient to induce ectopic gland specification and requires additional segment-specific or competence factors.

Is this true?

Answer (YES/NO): NO